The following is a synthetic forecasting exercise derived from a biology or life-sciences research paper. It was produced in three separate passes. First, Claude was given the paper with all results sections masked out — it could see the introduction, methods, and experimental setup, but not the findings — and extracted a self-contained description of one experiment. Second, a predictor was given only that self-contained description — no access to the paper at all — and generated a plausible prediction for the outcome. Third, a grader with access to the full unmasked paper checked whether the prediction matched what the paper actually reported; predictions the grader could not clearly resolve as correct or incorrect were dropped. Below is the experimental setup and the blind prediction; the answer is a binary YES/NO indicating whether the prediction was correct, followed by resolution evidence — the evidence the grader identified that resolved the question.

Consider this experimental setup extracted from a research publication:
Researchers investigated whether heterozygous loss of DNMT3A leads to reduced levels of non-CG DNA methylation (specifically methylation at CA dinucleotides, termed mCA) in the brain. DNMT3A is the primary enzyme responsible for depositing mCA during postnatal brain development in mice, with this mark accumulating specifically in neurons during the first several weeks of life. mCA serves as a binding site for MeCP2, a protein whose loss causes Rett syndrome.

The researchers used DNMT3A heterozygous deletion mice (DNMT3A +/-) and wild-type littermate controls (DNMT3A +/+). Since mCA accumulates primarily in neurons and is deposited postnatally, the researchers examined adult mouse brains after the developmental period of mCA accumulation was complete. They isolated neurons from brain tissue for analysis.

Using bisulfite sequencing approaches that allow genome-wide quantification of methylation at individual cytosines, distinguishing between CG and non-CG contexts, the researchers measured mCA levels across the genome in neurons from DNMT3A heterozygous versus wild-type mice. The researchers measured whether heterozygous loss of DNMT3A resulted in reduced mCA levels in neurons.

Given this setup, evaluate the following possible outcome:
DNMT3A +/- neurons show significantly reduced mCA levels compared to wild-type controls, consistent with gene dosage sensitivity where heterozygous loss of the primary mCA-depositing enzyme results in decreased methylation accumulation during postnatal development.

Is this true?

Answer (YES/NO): YES